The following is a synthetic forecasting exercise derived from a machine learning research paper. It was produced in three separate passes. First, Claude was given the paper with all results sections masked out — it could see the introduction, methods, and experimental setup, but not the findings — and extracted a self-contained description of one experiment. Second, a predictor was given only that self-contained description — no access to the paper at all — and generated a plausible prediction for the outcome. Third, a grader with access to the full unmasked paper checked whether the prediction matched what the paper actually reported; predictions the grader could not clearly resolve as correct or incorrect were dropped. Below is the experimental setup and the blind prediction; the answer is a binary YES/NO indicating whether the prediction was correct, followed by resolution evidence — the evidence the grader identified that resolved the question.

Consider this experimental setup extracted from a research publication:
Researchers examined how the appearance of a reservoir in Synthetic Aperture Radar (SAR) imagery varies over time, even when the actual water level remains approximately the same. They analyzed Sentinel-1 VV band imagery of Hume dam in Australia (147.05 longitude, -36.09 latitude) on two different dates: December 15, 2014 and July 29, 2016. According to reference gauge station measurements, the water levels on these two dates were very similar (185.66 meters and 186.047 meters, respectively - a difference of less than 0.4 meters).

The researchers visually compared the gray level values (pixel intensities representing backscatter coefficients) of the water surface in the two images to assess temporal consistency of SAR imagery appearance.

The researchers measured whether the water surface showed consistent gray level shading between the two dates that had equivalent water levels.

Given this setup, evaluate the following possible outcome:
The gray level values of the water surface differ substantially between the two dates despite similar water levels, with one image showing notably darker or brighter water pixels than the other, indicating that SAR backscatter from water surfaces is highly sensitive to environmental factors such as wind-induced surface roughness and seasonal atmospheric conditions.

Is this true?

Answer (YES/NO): YES